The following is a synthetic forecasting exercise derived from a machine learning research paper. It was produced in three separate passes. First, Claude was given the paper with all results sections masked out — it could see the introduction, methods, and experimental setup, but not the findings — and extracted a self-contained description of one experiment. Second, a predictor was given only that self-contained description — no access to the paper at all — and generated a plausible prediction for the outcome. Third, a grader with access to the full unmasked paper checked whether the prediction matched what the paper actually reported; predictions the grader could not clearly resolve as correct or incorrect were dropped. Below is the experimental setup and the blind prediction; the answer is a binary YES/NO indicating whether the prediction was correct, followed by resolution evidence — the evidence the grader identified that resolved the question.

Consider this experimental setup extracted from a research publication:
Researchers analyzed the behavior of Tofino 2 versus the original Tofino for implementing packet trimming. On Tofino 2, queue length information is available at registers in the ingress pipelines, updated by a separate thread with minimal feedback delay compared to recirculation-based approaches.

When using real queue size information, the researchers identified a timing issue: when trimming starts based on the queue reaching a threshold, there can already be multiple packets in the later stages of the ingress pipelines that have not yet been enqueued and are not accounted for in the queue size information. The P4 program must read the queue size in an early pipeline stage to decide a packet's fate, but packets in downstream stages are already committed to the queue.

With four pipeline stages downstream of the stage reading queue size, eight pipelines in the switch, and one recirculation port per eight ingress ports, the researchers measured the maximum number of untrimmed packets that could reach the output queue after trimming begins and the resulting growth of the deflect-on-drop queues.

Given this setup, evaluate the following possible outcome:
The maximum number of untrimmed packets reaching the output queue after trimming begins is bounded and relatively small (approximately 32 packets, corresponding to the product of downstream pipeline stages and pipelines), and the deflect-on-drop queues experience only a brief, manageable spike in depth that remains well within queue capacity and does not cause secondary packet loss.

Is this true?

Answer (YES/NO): YES